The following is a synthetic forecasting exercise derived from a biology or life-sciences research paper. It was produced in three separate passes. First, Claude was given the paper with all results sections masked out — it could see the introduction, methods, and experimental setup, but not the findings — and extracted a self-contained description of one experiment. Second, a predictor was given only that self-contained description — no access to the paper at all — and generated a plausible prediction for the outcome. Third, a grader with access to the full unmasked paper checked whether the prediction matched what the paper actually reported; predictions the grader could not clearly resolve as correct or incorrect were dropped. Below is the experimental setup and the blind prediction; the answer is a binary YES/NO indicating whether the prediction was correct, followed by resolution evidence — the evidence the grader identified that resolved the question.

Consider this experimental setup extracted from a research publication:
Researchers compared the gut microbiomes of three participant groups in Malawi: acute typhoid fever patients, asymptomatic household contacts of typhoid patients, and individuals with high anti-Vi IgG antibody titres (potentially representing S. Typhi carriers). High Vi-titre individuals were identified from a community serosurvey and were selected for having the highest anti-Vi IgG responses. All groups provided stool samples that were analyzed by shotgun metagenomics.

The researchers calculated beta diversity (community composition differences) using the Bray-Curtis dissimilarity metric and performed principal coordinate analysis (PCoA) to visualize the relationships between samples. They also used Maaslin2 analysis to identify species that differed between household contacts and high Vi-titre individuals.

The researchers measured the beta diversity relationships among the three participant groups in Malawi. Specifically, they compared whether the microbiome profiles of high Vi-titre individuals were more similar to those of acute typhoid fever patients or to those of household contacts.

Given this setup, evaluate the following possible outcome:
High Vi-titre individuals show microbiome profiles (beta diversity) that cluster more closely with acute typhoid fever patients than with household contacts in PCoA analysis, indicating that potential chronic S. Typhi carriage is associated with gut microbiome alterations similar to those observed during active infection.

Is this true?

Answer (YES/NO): YES